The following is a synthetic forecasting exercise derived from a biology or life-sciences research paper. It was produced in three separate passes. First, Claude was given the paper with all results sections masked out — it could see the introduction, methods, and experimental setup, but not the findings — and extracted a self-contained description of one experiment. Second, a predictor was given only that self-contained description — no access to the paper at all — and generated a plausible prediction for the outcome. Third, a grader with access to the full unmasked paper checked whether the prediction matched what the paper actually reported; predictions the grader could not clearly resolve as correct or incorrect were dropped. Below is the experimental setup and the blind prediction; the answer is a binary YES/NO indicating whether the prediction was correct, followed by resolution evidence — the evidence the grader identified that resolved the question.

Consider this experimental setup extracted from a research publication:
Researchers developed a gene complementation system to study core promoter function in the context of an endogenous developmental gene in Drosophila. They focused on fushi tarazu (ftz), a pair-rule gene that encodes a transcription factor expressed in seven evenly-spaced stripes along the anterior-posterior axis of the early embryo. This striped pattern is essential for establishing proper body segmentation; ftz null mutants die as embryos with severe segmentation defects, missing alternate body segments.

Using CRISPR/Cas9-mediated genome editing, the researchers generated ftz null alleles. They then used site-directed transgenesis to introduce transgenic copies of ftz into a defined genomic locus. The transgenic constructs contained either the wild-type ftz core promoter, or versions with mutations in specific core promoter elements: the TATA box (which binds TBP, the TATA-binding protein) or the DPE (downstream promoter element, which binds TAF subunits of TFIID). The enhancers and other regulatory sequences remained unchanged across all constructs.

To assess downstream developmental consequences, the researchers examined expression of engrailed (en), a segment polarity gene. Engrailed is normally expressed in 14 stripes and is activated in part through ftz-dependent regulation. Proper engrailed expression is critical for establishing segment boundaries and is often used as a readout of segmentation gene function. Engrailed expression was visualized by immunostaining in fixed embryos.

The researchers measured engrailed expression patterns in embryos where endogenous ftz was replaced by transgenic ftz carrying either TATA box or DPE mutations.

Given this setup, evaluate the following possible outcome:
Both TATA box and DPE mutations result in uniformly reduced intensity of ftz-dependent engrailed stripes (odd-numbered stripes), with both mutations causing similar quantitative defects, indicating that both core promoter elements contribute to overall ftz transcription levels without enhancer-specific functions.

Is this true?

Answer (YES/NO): NO